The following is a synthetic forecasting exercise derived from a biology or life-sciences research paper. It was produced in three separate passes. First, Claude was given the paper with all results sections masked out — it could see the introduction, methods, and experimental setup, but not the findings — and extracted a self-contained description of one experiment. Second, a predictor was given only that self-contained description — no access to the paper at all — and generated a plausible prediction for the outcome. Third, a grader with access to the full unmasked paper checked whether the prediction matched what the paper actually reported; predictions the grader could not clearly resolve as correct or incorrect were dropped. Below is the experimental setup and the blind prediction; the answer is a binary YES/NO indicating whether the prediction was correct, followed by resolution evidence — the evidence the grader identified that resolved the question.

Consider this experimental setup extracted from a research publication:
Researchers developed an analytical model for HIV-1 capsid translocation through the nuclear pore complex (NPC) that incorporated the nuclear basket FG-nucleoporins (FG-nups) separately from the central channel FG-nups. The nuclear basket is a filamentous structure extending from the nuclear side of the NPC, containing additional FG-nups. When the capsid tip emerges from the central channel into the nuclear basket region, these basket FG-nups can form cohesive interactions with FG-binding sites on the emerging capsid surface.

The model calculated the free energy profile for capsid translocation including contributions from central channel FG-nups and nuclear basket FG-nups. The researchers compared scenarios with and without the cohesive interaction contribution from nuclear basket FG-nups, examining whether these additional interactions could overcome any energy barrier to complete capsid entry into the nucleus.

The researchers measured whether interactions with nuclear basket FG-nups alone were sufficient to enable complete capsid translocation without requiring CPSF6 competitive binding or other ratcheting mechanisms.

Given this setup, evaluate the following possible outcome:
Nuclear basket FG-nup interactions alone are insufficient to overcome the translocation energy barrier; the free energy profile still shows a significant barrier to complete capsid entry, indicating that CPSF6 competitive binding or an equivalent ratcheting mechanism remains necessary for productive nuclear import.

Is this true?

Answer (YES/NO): YES